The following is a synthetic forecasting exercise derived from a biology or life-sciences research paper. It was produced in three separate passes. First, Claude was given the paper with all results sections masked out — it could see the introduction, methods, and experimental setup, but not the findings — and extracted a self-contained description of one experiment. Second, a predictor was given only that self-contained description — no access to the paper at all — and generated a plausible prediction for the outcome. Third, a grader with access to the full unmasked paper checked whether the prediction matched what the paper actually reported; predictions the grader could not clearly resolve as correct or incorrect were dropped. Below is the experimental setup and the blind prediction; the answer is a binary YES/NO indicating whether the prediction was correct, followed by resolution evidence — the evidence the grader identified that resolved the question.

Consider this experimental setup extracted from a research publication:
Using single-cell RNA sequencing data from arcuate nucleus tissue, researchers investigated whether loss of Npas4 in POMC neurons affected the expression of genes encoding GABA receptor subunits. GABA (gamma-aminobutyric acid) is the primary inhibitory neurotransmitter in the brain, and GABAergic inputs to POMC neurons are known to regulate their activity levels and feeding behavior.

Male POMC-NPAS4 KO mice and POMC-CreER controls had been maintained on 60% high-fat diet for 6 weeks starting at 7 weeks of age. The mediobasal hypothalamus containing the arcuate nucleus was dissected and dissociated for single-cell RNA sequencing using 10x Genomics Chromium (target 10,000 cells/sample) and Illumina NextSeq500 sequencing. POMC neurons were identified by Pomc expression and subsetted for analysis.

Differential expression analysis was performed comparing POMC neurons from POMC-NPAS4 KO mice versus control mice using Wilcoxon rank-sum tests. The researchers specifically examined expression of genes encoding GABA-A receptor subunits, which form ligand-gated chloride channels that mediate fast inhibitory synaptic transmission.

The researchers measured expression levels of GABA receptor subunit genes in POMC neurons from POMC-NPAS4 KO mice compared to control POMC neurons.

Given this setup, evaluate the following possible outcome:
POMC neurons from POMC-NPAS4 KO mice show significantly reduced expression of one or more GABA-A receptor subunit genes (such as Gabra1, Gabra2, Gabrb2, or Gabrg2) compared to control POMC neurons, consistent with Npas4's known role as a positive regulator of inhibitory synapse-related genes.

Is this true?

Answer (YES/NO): YES